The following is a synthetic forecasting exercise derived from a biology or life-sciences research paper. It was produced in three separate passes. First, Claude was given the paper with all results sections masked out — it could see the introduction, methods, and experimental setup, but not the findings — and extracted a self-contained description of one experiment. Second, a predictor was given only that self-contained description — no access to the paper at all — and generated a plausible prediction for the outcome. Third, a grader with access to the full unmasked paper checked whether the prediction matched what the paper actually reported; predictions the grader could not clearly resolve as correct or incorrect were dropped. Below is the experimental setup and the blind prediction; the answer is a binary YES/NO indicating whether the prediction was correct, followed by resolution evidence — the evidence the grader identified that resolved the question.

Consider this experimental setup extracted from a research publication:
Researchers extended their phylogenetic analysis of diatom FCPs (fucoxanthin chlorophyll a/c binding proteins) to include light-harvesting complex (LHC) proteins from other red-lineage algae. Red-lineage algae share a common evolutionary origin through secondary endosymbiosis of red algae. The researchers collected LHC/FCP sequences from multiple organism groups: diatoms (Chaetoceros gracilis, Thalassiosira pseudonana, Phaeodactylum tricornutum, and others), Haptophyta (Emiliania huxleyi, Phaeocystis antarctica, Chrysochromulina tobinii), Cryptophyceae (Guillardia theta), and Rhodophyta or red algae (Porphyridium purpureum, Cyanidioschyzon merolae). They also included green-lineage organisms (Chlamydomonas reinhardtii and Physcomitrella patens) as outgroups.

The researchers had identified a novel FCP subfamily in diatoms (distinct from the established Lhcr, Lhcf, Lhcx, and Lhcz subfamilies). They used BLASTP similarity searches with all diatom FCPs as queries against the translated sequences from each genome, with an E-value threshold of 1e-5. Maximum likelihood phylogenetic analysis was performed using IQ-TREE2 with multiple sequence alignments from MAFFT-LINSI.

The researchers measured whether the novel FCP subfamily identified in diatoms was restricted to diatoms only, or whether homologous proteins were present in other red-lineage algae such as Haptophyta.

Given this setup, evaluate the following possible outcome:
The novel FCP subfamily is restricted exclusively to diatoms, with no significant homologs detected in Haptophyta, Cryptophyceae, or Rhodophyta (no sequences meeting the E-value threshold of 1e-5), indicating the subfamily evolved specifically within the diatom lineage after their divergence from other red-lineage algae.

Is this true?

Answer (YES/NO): NO